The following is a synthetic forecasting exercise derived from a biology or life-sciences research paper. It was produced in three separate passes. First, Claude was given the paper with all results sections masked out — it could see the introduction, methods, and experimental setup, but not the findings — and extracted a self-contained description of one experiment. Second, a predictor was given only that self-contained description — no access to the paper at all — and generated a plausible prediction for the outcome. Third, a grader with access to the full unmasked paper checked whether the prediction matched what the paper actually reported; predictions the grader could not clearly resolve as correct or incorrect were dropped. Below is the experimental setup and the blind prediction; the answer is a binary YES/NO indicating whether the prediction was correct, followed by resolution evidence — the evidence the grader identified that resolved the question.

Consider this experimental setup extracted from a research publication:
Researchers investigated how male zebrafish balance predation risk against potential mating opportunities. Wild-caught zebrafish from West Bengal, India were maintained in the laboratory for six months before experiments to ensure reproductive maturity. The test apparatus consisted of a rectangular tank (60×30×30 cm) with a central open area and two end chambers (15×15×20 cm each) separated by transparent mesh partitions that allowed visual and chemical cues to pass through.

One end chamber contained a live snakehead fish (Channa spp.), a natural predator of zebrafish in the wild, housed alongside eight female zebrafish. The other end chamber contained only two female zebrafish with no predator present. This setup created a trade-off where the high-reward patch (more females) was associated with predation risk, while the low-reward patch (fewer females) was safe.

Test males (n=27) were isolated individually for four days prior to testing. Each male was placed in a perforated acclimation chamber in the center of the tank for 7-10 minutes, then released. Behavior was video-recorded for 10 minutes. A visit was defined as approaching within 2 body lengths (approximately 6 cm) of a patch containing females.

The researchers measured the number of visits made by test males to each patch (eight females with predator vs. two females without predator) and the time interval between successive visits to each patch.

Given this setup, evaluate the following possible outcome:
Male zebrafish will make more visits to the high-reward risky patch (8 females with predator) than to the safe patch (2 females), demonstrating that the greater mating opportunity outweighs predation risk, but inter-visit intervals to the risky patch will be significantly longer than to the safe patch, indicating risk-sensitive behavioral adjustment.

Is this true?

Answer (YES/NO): NO